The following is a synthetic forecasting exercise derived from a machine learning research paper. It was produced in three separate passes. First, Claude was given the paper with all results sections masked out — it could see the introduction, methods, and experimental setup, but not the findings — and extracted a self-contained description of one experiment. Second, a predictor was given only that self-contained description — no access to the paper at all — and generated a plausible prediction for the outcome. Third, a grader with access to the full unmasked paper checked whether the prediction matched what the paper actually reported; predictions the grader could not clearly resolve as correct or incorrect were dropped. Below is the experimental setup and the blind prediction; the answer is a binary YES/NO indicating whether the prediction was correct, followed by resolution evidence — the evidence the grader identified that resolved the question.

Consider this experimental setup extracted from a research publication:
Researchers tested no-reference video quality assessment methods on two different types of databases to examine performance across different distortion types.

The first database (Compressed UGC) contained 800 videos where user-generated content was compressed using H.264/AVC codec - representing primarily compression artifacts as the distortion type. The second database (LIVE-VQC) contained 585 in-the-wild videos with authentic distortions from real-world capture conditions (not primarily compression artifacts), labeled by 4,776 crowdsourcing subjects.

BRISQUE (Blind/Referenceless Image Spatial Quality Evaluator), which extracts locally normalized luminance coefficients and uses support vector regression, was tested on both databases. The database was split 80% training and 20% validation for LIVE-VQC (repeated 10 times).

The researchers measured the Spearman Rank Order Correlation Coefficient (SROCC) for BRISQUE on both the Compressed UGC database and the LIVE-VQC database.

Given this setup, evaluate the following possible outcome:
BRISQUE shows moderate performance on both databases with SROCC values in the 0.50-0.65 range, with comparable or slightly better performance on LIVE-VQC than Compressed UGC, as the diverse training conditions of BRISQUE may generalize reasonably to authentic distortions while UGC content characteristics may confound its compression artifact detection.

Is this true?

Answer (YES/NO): NO